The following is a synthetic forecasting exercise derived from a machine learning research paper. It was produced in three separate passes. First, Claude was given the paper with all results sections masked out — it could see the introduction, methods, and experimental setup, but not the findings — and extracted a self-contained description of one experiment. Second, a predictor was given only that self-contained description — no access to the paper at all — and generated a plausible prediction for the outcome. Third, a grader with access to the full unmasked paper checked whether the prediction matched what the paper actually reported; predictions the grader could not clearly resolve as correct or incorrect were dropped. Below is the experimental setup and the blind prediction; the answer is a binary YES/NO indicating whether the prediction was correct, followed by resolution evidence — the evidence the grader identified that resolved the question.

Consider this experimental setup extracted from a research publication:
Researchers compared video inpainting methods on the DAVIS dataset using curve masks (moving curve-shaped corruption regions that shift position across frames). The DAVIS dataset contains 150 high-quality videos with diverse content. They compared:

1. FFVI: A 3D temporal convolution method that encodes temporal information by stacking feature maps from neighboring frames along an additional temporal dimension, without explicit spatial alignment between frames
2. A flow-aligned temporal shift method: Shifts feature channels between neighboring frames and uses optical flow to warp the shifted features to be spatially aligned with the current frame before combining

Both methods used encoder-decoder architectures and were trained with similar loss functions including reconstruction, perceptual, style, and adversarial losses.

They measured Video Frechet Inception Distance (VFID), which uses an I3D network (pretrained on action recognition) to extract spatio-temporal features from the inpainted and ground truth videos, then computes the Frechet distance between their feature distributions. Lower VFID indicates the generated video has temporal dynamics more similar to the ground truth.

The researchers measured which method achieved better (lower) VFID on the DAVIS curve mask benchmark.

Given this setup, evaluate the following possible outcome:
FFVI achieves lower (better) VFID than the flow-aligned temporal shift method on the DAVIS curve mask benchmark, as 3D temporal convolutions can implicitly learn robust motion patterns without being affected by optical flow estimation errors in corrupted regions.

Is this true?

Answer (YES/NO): YES